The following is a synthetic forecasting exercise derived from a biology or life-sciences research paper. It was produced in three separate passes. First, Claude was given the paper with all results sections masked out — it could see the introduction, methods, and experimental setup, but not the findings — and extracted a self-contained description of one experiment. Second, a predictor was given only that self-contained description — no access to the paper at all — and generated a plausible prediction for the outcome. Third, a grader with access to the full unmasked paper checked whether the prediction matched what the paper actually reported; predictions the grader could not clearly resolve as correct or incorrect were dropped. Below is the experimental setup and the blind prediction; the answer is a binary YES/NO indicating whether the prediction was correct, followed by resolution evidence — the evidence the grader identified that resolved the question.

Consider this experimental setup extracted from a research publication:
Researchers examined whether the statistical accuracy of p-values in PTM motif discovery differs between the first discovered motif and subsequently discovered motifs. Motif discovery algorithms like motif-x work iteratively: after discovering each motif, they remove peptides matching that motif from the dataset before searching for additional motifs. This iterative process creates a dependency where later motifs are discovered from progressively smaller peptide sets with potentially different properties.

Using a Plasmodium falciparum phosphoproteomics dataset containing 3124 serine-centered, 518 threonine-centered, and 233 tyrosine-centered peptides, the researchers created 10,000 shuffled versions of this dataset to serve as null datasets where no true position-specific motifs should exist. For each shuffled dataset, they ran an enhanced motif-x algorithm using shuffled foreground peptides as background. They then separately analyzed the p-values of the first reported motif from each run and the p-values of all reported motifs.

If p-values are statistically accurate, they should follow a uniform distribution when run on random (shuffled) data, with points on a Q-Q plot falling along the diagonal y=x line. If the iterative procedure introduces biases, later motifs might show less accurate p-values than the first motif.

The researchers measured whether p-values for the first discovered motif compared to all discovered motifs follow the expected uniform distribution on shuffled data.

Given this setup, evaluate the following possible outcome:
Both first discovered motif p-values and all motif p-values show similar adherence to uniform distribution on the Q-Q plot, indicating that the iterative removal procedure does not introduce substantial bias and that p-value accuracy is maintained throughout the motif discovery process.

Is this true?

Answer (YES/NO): NO